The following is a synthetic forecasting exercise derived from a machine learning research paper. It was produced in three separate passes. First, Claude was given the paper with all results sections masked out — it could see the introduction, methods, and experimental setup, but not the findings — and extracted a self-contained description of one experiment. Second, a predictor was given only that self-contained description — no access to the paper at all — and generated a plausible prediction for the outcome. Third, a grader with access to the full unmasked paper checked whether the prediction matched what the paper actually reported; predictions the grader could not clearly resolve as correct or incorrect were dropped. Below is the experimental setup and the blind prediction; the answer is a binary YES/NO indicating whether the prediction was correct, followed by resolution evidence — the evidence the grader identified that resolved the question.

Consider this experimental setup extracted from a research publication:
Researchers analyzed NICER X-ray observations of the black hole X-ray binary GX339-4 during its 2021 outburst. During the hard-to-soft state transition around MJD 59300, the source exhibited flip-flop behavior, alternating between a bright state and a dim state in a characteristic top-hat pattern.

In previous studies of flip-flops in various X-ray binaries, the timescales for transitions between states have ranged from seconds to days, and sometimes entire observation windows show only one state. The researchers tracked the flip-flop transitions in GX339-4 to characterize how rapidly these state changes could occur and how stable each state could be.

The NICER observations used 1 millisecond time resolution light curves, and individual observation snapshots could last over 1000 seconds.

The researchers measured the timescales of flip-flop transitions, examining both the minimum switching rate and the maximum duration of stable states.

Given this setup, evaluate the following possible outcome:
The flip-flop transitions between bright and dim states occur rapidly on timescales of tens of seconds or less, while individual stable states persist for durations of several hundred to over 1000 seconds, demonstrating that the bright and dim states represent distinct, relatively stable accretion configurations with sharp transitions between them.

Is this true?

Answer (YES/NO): YES